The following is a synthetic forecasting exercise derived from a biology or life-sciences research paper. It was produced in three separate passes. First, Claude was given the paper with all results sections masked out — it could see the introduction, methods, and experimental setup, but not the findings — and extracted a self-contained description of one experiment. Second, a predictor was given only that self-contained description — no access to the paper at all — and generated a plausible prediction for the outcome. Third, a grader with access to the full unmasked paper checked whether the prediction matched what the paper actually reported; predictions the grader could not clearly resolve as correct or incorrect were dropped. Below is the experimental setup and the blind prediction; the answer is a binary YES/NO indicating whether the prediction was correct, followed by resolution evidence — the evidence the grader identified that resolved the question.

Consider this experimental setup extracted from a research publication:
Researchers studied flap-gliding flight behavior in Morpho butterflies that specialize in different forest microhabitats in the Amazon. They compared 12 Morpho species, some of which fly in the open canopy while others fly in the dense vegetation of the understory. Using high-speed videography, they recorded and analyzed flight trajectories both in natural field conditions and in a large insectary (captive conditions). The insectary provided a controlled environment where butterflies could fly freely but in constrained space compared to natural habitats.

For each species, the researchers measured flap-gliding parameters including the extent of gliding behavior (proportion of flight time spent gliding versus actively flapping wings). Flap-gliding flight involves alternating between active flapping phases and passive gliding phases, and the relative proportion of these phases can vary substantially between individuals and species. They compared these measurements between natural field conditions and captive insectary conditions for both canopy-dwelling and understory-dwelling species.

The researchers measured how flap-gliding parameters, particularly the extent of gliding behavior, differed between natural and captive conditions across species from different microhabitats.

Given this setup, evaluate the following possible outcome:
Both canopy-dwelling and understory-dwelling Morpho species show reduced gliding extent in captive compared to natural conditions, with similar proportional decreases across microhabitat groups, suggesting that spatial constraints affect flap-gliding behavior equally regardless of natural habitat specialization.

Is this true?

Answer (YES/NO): NO